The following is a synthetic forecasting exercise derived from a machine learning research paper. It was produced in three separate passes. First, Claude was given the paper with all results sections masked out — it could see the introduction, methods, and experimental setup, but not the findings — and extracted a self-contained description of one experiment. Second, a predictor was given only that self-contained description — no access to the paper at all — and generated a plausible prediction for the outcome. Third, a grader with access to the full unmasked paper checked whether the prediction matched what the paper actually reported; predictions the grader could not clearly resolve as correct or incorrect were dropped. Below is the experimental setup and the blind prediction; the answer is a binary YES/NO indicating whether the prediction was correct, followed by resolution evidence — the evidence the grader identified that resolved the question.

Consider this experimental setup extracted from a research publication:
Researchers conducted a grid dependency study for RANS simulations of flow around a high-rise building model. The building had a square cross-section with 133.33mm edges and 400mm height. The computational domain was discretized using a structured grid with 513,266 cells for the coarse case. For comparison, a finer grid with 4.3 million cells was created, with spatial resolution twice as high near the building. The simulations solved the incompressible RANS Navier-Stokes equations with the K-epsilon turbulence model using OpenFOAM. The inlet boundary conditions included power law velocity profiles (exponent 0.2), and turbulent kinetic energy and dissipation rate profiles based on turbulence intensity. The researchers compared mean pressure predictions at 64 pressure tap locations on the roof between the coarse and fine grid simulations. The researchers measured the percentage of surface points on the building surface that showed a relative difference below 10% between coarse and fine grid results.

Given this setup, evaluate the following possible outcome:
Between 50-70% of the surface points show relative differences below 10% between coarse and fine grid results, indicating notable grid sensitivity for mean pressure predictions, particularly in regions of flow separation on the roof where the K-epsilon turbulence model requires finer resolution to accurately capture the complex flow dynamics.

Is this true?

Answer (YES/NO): NO